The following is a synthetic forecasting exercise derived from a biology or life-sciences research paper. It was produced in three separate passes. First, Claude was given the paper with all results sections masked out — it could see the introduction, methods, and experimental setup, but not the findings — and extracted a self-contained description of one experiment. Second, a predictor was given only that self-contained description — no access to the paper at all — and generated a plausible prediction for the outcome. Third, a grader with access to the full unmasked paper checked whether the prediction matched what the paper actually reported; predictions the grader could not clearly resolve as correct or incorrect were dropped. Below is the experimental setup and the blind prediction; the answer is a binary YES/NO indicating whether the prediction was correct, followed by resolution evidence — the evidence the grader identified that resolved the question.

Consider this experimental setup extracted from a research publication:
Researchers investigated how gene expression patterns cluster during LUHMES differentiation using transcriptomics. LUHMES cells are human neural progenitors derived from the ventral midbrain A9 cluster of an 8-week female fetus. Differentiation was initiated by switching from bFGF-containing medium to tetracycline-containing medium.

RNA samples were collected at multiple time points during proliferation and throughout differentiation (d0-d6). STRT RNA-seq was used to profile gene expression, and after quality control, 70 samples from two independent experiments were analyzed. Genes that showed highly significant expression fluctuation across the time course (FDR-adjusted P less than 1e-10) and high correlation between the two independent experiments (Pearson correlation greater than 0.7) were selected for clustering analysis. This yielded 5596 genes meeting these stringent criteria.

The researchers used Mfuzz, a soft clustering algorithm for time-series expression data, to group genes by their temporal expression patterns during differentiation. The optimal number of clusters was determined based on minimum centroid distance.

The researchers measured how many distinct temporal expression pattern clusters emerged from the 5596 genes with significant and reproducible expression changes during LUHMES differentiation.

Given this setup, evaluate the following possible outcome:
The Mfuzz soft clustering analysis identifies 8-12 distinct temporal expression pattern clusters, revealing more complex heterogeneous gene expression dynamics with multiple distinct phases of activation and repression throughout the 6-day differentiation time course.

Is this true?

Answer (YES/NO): NO